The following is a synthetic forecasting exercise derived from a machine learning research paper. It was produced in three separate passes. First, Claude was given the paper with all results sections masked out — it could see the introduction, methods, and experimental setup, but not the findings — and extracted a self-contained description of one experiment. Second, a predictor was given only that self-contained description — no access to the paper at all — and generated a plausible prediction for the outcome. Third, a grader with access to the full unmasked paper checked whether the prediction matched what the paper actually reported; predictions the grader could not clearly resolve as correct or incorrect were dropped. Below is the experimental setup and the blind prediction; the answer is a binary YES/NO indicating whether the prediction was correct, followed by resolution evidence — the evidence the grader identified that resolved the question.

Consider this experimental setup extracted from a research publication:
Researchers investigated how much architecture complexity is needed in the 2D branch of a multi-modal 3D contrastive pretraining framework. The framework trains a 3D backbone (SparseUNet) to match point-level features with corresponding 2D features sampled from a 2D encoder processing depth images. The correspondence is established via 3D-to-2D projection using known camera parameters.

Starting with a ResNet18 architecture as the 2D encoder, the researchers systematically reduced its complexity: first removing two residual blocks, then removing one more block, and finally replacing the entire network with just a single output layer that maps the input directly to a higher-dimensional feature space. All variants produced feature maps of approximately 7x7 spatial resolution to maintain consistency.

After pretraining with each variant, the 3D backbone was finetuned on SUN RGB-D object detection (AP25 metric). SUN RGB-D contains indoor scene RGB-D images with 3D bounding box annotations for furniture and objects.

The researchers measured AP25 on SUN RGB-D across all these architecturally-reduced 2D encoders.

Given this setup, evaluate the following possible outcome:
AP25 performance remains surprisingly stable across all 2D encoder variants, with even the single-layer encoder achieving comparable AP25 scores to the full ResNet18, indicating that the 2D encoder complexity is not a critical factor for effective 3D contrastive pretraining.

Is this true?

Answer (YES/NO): YES